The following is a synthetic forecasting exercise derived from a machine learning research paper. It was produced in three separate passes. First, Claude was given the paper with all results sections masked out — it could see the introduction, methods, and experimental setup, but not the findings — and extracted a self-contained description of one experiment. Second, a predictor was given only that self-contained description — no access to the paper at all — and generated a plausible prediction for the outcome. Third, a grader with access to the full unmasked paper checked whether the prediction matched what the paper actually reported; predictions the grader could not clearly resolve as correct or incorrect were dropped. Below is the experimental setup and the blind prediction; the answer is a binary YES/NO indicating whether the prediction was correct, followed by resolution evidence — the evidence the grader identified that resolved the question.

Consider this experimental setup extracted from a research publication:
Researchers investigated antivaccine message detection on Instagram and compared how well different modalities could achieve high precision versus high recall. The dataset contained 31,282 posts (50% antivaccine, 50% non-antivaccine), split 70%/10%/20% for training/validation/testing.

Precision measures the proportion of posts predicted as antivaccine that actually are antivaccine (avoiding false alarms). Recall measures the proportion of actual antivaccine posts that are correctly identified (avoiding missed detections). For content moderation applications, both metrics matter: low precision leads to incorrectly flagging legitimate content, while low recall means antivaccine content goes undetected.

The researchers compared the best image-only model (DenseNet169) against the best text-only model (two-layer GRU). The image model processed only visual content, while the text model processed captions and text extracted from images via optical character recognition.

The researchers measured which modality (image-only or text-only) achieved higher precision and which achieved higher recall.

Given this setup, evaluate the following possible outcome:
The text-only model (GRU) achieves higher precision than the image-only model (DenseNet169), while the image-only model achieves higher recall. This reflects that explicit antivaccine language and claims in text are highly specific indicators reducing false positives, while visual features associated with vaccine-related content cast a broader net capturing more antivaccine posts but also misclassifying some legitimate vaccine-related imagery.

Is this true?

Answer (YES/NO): NO